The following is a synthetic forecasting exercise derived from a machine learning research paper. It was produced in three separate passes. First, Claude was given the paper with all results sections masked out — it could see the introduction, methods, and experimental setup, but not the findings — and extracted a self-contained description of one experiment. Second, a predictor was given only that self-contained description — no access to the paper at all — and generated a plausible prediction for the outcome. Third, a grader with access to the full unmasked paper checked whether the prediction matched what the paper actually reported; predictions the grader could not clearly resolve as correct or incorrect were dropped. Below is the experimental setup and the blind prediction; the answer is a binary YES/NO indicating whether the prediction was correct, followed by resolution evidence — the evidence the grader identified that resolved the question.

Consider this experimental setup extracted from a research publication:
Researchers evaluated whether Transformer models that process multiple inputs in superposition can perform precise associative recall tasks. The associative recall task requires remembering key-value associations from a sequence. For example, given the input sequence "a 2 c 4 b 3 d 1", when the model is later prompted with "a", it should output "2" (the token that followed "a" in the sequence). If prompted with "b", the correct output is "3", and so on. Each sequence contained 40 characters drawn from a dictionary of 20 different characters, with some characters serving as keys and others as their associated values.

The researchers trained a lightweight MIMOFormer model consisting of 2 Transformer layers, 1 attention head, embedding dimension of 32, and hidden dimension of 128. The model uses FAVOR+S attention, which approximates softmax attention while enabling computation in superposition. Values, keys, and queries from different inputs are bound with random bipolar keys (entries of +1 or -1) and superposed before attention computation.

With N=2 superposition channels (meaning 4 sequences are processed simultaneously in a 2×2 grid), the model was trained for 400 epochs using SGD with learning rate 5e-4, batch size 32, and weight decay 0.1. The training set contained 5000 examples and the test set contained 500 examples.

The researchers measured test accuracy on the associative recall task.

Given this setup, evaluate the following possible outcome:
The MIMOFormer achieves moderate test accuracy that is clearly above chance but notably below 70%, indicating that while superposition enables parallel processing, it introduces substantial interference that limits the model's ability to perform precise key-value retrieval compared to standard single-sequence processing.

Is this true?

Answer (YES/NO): NO